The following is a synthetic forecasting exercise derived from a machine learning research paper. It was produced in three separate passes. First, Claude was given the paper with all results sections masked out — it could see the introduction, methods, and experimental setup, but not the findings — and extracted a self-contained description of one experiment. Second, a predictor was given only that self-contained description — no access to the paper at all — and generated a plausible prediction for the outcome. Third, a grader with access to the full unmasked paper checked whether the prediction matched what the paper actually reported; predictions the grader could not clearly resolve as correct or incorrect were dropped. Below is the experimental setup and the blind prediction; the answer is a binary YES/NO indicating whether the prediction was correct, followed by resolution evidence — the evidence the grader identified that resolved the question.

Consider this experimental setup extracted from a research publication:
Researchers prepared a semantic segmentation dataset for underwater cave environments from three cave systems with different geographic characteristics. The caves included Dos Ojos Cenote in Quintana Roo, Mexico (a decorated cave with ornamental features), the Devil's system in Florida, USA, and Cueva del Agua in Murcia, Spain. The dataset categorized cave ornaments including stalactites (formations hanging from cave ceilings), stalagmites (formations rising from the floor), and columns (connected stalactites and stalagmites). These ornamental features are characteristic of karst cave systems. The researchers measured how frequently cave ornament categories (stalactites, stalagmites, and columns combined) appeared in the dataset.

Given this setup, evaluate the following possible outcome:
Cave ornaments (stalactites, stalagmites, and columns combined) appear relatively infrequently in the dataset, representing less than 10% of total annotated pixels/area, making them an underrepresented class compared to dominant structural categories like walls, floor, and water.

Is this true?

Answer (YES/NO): NO